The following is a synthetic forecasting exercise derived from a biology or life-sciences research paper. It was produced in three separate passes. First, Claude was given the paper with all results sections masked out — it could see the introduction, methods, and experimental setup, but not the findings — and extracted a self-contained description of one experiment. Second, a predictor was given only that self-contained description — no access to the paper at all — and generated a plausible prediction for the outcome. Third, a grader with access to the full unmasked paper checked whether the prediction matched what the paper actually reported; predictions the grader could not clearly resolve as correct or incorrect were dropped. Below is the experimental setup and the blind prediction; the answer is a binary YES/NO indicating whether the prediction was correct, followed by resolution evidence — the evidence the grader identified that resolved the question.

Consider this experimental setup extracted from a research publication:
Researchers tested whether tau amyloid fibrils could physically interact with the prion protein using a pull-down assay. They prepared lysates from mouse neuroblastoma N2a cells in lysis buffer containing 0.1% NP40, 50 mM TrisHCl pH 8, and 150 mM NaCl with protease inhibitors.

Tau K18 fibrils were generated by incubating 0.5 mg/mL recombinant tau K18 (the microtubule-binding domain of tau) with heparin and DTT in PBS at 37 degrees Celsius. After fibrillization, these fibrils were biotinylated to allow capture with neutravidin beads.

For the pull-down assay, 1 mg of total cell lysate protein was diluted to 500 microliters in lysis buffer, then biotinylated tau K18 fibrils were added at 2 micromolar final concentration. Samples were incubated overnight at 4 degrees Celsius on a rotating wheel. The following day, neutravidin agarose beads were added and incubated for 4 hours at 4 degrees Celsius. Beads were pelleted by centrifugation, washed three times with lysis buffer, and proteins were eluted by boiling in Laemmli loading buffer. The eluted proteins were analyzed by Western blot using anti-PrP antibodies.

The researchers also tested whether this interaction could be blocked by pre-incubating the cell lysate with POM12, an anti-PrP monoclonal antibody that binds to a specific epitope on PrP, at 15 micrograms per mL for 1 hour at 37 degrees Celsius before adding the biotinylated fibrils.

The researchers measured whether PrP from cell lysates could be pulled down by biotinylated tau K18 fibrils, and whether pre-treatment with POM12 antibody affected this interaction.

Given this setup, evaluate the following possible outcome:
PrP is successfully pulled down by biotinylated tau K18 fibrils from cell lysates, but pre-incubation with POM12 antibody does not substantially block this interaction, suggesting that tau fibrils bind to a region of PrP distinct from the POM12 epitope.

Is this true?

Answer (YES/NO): NO